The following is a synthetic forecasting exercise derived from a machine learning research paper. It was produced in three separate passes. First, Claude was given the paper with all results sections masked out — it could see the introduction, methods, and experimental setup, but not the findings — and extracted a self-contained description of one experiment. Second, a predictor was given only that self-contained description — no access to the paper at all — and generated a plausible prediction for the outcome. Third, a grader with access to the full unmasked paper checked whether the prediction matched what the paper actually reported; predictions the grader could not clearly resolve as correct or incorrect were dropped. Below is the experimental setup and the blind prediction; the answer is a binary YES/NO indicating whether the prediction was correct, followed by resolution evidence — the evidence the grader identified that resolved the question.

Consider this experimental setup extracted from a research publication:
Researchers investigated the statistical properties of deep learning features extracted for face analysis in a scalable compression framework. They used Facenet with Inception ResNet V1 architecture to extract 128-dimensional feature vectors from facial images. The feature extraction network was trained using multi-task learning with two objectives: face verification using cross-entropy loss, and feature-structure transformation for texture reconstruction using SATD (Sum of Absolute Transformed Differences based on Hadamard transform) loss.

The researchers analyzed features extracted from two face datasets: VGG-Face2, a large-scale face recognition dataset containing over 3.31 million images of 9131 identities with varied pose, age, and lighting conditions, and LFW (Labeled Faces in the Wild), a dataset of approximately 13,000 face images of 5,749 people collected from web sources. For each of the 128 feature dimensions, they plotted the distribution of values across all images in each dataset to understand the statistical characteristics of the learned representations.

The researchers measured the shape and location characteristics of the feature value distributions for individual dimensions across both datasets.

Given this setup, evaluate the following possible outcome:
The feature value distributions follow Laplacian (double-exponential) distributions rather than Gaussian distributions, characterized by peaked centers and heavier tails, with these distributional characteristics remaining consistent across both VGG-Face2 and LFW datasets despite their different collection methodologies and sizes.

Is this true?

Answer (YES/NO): NO